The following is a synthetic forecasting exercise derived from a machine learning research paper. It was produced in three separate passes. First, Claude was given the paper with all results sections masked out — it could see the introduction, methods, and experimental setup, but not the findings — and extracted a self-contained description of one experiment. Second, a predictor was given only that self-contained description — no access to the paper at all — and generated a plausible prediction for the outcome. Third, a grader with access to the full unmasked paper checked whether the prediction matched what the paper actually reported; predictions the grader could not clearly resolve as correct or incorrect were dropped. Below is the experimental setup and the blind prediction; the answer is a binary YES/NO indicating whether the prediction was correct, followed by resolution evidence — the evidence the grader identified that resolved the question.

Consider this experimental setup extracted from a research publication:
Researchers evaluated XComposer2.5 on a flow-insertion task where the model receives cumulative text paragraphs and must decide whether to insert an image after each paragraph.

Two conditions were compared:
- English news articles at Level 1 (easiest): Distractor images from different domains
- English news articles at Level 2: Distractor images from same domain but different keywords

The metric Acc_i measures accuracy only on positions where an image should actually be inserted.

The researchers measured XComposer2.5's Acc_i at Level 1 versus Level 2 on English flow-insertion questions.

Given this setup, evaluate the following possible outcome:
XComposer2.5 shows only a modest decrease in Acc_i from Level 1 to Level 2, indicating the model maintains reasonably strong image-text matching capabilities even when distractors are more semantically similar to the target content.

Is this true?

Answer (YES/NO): NO